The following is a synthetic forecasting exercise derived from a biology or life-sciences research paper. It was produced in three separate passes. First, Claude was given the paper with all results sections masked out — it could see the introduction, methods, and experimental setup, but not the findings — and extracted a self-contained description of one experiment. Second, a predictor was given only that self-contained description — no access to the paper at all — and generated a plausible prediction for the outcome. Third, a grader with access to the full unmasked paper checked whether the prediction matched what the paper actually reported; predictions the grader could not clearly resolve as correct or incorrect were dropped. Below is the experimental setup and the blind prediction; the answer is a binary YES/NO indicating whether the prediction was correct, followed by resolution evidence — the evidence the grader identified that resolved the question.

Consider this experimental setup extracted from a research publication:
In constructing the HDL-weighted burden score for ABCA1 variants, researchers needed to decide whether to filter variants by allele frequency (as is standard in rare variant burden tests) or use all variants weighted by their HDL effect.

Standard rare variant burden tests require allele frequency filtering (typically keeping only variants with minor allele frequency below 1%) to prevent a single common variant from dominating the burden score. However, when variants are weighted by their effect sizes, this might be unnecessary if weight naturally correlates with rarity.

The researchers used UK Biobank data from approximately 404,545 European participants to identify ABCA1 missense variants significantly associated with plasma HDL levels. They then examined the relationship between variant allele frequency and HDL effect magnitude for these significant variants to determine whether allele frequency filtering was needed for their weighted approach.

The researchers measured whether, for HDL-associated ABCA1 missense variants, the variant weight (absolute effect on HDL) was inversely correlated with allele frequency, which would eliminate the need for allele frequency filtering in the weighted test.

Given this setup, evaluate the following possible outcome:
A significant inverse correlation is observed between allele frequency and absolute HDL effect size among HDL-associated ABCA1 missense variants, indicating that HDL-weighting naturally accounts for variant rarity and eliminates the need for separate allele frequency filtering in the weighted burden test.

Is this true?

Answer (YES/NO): YES